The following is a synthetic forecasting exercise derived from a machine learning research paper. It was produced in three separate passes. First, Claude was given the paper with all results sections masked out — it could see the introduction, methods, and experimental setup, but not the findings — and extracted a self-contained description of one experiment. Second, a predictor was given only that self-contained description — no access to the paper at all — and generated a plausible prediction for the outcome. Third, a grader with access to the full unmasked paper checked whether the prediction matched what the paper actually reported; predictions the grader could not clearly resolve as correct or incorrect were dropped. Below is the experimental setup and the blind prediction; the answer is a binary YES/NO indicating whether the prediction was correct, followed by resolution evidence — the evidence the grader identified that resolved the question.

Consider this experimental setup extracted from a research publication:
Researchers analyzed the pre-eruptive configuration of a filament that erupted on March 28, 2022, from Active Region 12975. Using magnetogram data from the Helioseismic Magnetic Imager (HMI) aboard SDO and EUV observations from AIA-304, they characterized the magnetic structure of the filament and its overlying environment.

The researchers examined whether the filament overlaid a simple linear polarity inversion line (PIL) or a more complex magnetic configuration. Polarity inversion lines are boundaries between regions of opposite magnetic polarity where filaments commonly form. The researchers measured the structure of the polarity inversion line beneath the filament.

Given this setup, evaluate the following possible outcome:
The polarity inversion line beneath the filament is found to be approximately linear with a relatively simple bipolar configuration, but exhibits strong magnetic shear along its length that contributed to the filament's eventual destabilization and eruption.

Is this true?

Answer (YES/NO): NO